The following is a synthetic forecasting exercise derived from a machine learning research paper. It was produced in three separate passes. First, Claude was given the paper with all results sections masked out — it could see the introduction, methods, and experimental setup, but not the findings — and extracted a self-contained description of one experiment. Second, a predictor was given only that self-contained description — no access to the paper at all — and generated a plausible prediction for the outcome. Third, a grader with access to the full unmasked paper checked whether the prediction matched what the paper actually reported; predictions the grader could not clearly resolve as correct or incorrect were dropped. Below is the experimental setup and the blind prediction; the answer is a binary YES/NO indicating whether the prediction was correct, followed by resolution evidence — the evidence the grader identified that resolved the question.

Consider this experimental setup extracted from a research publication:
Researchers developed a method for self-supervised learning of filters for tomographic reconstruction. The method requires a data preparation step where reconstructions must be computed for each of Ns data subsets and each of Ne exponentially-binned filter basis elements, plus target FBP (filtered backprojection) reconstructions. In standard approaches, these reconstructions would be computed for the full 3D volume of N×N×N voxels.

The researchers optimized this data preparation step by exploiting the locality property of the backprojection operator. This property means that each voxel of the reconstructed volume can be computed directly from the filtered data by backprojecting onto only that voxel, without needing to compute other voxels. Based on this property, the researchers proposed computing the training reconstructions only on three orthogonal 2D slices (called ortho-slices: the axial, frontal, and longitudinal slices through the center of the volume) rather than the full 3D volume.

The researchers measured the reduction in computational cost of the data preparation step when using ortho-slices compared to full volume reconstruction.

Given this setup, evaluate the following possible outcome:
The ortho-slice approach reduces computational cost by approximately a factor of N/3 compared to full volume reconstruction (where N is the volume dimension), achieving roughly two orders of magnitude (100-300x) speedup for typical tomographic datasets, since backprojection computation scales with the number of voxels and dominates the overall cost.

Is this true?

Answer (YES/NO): NO